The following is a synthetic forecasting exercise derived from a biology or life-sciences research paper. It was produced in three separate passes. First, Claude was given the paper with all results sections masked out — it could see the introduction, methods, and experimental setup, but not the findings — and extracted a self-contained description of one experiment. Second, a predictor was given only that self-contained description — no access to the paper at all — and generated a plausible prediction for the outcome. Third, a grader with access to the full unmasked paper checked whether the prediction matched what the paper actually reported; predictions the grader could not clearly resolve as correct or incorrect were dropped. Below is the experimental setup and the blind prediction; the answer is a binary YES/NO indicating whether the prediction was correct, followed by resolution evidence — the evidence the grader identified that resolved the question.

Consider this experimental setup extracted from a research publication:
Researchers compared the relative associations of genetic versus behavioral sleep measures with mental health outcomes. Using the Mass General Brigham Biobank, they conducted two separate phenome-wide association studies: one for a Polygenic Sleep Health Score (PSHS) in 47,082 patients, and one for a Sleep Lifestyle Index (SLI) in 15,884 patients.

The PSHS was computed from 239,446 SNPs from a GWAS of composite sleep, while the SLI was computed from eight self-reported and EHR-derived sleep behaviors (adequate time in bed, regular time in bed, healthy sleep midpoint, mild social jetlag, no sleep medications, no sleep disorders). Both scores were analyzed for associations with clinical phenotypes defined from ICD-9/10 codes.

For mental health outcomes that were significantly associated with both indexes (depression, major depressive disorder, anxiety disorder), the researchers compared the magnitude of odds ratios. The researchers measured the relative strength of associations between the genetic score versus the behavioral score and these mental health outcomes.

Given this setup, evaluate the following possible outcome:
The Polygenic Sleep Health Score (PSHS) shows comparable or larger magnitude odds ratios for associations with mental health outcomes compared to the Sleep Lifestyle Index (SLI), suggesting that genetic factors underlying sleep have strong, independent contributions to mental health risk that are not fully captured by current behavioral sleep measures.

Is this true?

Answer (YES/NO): NO